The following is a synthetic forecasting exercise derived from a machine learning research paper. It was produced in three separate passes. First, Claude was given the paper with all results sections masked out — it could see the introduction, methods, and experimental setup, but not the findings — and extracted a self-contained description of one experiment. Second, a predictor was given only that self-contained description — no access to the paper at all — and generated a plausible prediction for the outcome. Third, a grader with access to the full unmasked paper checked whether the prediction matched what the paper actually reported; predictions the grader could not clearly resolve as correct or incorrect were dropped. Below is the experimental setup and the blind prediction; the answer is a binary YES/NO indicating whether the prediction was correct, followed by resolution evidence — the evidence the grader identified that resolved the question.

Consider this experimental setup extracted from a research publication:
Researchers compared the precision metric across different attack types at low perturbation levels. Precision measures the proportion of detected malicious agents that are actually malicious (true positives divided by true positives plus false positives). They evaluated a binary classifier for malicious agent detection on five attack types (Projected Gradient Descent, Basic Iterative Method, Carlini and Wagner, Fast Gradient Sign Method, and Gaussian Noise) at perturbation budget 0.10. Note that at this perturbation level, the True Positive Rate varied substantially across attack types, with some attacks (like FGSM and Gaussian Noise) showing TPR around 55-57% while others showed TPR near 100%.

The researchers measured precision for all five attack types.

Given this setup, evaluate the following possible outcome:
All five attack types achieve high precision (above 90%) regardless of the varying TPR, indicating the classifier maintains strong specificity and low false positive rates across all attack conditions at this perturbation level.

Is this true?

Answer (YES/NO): YES